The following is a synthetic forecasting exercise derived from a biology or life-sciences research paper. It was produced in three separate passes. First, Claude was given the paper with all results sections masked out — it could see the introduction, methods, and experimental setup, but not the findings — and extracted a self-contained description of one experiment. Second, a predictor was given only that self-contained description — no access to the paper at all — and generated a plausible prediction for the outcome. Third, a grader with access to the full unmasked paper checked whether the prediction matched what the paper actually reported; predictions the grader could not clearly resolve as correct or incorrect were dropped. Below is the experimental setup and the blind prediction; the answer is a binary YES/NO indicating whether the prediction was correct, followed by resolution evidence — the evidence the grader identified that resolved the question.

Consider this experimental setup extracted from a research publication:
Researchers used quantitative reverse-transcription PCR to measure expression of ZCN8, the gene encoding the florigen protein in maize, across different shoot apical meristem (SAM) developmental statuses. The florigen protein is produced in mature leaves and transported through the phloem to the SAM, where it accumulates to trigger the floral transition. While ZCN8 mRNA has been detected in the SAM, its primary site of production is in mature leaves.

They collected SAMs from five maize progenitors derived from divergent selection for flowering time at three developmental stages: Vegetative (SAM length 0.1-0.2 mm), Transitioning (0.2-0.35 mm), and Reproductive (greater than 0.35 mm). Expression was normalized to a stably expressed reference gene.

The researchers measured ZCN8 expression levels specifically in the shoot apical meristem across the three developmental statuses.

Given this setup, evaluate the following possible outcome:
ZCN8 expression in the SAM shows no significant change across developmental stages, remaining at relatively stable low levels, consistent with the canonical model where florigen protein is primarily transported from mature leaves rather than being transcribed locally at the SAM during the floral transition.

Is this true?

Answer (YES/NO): NO